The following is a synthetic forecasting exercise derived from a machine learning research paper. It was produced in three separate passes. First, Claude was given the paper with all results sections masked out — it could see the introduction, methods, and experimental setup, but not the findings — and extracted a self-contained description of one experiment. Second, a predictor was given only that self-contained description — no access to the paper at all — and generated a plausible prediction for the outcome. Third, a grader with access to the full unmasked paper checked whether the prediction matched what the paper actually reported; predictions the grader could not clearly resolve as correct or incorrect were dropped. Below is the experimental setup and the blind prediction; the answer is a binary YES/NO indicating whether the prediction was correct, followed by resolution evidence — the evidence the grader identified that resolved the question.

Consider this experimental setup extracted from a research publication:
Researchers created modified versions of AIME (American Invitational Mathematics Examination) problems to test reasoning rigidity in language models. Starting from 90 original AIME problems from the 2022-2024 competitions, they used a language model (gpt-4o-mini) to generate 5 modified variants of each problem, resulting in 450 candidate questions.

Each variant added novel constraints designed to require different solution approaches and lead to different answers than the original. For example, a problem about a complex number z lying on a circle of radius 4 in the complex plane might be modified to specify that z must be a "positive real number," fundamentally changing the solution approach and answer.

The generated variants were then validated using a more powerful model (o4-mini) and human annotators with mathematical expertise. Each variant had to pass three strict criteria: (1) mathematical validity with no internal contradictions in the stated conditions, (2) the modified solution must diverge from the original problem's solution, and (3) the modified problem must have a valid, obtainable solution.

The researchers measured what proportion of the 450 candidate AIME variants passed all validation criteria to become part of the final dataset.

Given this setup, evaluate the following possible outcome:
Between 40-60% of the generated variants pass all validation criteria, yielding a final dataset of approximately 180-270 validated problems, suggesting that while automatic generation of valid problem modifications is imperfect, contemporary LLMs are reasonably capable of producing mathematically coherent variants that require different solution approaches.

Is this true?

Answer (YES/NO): NO